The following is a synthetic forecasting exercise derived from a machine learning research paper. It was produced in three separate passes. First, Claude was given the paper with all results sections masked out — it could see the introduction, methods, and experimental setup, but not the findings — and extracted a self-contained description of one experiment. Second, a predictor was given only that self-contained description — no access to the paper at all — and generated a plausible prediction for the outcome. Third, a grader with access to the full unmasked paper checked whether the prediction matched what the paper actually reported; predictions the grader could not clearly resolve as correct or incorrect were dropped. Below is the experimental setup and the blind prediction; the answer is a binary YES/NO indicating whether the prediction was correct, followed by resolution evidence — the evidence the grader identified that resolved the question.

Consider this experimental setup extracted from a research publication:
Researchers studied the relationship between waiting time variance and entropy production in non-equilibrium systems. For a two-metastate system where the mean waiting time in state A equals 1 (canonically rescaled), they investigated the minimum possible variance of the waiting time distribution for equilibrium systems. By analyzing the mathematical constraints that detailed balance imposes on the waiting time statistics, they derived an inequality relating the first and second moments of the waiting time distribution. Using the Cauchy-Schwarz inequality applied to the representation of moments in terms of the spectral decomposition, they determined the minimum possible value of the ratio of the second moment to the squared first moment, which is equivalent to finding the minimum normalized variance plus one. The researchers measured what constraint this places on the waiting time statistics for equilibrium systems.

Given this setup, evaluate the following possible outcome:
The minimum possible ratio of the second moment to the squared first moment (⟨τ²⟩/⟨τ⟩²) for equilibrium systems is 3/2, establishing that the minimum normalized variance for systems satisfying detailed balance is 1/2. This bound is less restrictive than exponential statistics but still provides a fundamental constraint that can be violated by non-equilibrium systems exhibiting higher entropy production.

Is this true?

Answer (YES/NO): NO